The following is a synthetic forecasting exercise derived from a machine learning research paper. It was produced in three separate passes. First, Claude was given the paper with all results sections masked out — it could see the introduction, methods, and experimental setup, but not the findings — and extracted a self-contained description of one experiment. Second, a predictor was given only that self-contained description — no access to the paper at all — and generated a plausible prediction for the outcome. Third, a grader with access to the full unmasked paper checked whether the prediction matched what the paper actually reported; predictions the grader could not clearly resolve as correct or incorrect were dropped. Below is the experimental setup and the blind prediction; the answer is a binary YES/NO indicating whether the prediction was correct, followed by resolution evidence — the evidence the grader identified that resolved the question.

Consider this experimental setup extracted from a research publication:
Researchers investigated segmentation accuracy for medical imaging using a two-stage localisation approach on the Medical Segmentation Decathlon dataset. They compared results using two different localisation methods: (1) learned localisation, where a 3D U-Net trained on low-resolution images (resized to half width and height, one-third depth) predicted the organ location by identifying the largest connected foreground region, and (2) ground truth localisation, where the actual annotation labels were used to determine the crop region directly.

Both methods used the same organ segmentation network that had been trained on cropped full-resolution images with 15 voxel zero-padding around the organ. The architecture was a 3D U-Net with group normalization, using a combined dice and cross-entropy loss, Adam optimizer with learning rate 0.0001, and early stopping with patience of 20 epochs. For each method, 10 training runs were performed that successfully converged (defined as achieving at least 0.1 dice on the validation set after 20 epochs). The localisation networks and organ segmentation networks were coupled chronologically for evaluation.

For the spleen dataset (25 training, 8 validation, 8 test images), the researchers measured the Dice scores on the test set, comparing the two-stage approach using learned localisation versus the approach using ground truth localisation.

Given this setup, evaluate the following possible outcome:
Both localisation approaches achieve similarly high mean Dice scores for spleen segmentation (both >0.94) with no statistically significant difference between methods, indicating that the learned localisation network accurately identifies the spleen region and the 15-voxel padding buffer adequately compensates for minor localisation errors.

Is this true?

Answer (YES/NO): NO